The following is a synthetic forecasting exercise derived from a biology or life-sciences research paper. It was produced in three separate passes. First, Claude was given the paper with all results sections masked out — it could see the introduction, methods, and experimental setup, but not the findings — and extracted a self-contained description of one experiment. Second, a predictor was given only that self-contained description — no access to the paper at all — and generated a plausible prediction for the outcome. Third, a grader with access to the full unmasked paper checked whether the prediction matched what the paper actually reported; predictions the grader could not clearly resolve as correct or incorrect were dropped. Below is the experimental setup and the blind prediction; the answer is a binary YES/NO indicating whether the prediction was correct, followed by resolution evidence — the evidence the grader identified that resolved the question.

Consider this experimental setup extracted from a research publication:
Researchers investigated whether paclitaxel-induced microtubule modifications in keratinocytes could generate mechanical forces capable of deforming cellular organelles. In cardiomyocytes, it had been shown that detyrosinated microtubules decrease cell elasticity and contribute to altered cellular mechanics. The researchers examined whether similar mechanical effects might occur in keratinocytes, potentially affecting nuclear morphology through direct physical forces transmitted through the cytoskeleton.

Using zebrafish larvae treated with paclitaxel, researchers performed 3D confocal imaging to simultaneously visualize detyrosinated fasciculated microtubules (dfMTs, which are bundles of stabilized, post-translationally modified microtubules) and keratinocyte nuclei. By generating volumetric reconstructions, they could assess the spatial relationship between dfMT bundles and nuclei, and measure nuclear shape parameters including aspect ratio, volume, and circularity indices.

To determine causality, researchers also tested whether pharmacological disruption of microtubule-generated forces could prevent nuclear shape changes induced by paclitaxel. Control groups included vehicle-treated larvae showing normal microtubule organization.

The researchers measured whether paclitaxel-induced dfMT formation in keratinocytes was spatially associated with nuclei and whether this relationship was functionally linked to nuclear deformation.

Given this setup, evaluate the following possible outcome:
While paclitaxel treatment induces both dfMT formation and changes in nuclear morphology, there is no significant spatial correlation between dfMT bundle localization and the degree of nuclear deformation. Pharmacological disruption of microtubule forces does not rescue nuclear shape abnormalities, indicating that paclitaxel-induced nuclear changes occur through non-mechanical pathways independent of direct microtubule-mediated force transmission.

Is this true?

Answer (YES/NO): NO